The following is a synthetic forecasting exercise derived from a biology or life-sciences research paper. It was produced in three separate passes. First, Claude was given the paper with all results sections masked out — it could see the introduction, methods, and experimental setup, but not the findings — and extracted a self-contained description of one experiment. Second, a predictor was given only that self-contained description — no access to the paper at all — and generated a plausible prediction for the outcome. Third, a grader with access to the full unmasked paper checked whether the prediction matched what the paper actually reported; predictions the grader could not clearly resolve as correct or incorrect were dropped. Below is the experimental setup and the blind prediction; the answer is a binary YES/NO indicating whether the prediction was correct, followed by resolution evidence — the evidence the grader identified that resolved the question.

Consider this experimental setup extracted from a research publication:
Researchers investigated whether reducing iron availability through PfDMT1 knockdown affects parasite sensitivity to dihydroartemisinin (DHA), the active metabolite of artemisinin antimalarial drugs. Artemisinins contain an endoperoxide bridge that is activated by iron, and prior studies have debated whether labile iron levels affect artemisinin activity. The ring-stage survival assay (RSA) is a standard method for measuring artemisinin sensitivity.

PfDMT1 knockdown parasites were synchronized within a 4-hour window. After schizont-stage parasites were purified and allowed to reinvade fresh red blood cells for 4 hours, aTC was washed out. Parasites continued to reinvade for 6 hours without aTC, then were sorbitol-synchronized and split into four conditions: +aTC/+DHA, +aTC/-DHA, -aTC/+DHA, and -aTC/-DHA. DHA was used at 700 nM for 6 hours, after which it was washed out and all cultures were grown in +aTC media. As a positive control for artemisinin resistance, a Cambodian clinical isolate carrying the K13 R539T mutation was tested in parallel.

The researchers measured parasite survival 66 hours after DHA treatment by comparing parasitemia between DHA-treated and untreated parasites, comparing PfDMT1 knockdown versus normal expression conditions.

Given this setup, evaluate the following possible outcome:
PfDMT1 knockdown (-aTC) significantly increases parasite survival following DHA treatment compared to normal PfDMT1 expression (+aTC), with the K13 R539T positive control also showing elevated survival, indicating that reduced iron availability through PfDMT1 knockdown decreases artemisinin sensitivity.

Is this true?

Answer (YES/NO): NO